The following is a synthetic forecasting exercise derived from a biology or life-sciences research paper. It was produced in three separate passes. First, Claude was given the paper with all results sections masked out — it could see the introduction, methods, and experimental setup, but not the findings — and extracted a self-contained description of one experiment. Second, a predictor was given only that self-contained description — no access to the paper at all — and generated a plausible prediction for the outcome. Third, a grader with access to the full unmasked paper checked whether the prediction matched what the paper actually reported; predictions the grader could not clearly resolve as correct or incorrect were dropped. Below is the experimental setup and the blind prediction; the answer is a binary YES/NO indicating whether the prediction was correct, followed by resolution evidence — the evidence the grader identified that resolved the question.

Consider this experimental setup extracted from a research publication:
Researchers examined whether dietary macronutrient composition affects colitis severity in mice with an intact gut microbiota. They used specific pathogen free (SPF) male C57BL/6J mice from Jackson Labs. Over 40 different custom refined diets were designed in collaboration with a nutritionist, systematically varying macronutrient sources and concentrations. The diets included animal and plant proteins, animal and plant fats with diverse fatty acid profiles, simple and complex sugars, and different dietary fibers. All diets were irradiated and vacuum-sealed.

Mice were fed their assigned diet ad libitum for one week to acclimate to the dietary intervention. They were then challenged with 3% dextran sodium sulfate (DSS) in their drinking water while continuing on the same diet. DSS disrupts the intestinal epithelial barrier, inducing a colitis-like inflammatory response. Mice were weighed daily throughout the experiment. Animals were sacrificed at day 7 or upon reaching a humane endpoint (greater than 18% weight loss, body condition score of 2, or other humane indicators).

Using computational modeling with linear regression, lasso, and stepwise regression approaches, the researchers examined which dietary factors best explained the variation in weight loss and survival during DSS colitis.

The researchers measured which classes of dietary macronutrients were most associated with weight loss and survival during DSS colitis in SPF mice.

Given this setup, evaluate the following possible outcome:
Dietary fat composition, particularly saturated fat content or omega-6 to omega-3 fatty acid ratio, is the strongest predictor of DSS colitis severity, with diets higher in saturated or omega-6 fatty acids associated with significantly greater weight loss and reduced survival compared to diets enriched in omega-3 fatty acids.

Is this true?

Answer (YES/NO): NO